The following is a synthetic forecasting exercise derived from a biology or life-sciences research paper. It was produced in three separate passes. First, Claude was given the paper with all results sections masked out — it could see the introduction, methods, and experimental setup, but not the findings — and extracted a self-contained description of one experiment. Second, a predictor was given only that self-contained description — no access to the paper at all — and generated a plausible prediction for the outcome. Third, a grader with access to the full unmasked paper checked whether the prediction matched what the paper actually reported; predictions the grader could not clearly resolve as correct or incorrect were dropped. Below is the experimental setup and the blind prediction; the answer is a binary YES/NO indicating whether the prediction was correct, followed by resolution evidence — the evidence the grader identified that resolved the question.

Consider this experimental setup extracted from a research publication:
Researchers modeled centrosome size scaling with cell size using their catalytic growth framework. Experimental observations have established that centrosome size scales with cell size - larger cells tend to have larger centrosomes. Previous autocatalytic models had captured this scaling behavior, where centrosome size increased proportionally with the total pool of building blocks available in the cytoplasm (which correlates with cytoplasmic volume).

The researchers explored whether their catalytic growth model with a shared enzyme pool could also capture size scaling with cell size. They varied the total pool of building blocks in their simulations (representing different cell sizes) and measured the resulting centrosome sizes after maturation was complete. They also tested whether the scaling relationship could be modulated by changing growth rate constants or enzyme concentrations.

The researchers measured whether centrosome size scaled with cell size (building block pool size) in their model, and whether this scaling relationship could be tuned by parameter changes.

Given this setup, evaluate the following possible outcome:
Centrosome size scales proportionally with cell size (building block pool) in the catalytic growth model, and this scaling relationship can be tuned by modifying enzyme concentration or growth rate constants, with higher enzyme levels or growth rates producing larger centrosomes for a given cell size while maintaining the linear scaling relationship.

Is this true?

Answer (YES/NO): NO